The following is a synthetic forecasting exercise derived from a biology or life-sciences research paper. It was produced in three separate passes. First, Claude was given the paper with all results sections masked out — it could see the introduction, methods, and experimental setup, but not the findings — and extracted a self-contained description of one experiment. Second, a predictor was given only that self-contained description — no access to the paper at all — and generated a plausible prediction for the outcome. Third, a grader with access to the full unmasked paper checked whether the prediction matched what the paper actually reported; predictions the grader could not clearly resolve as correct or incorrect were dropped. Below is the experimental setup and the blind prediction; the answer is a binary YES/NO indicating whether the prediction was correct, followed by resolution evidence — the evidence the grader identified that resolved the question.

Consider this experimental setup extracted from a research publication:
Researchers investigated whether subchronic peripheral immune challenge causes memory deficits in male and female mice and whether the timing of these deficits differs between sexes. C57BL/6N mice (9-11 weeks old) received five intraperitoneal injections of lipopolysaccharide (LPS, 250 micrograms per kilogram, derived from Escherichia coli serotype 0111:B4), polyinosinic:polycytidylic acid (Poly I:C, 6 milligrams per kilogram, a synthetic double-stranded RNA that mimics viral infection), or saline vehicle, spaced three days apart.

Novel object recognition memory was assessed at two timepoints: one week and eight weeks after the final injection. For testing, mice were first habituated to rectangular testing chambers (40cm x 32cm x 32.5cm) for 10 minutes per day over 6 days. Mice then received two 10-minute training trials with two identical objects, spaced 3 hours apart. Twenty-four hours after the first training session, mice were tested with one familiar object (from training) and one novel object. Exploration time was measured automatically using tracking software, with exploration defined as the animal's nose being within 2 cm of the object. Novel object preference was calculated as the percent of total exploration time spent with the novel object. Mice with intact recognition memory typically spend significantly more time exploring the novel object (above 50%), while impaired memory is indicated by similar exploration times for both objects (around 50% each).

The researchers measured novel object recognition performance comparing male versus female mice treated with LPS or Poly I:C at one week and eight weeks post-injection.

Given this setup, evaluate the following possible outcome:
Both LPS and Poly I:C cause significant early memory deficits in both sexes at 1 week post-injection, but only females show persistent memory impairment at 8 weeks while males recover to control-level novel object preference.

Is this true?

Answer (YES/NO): NO